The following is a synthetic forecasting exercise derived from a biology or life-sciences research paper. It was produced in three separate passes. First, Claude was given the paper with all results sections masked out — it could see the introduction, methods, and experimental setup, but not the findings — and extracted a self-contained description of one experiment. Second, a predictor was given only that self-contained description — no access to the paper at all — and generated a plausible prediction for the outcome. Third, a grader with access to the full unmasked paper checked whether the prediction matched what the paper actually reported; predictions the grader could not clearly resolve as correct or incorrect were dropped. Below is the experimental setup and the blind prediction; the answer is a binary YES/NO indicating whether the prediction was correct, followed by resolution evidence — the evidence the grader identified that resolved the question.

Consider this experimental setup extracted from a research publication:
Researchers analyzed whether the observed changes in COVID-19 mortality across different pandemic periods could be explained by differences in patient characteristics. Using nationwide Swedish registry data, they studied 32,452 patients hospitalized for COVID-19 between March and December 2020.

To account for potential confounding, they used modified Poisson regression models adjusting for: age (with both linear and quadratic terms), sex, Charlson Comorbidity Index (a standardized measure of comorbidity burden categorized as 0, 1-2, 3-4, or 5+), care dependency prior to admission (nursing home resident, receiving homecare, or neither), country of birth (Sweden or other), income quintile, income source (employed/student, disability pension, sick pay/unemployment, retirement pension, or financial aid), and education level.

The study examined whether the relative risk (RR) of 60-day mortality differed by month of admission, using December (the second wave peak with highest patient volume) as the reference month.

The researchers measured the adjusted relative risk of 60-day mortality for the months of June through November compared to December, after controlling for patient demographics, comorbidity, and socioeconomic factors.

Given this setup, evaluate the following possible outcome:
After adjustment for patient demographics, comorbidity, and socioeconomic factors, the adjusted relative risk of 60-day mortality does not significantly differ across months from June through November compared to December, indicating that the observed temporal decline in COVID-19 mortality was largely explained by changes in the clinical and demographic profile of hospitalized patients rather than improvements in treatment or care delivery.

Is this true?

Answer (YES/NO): NO